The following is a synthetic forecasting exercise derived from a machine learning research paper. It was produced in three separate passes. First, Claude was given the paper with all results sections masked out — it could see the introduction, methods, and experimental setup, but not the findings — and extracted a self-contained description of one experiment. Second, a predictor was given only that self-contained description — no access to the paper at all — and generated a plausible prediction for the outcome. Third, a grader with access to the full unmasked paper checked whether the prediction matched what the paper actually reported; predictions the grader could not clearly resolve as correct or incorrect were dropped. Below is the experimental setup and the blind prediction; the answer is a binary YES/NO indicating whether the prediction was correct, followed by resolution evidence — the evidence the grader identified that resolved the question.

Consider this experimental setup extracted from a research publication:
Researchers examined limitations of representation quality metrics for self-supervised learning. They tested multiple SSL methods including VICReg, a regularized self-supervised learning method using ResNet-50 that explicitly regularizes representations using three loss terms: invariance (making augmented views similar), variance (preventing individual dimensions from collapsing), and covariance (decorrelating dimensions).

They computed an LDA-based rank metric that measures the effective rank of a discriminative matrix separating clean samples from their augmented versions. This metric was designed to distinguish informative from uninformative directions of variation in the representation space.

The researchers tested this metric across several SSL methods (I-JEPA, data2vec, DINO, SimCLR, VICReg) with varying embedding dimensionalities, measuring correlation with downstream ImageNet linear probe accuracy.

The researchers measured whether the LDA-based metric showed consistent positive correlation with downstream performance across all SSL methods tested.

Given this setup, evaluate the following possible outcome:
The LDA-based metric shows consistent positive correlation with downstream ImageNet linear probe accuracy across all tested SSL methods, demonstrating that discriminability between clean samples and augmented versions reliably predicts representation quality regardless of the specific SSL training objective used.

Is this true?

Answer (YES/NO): NO